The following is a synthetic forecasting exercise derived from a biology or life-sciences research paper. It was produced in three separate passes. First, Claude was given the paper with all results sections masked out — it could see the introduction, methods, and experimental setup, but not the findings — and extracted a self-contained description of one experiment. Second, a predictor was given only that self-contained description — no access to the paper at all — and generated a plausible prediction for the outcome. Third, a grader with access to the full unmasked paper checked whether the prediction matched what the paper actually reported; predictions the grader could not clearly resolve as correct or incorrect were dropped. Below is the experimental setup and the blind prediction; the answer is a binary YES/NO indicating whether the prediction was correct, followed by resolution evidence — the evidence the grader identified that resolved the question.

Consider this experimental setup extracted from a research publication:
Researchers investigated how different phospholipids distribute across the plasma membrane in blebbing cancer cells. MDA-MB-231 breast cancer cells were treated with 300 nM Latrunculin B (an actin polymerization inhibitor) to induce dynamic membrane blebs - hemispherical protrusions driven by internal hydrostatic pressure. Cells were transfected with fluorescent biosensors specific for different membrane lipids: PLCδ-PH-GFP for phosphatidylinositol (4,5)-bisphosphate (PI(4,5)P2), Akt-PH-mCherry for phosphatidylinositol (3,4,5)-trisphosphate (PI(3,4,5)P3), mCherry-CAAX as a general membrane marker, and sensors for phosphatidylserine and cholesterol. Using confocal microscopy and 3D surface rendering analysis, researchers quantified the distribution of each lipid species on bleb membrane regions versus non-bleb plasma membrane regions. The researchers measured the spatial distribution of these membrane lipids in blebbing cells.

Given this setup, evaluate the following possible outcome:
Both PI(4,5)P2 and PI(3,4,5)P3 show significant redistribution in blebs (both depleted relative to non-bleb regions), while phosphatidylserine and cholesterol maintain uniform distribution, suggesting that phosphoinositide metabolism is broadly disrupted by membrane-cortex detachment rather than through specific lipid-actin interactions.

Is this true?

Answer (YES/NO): NO